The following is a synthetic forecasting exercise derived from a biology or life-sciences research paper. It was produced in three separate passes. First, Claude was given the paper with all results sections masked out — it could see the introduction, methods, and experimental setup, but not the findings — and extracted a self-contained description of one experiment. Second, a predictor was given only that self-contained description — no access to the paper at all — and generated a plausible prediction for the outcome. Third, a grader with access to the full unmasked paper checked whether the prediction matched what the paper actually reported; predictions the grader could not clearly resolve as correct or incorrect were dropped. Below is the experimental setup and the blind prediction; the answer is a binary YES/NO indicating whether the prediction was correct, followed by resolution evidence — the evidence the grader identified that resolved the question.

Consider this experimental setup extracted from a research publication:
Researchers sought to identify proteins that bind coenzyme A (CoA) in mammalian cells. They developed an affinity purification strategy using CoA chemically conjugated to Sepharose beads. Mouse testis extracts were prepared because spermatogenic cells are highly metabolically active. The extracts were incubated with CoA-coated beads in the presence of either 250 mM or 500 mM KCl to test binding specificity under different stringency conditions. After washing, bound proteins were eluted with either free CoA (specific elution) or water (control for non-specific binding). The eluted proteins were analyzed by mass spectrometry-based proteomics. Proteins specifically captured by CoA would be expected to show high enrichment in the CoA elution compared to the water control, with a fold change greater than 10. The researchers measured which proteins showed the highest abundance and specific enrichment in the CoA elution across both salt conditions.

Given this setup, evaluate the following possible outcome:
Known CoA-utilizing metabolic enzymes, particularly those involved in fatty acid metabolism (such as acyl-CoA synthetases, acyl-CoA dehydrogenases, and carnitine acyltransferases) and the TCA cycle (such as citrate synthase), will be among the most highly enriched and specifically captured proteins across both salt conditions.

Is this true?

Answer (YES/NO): NO